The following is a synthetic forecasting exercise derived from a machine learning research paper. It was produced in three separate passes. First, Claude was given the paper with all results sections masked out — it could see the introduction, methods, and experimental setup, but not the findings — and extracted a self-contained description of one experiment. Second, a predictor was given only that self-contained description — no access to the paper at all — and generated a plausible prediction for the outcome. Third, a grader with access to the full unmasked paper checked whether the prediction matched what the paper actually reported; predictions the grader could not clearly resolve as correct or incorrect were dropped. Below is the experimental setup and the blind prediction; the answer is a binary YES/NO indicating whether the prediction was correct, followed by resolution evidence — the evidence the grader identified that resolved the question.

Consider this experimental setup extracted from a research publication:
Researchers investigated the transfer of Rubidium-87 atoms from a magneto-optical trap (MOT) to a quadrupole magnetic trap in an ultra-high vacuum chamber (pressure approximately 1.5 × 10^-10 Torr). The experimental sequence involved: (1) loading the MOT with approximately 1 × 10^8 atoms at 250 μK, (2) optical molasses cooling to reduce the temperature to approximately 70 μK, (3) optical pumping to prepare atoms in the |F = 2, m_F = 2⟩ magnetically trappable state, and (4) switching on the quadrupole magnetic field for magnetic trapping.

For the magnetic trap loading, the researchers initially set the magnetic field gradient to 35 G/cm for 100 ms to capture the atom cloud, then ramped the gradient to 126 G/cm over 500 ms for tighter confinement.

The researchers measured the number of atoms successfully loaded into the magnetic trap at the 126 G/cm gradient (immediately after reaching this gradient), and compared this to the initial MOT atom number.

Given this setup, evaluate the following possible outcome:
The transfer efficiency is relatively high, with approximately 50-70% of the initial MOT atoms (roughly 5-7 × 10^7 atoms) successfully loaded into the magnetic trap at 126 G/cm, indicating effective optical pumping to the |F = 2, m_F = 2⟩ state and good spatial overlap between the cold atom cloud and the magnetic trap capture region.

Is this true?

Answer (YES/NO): NO